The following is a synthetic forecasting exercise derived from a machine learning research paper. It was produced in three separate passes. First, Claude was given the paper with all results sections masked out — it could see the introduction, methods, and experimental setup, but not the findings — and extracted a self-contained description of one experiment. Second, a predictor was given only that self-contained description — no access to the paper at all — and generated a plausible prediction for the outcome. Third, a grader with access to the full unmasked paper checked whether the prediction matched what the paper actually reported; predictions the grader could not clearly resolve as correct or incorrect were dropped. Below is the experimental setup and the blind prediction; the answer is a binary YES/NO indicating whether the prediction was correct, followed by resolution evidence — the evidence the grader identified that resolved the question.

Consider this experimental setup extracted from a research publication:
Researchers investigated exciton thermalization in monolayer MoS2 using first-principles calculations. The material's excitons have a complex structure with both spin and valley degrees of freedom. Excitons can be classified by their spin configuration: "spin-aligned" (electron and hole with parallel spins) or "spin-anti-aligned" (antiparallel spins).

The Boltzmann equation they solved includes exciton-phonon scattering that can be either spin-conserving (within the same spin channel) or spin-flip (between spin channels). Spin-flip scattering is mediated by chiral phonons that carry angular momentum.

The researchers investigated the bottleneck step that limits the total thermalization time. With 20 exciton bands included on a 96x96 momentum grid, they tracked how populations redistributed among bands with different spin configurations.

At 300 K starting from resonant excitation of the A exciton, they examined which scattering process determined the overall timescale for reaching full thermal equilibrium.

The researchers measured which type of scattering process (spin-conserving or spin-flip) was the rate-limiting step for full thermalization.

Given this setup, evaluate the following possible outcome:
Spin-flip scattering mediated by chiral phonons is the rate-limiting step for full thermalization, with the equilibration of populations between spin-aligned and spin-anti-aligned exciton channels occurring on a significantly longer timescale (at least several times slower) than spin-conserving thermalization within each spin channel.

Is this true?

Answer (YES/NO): YES